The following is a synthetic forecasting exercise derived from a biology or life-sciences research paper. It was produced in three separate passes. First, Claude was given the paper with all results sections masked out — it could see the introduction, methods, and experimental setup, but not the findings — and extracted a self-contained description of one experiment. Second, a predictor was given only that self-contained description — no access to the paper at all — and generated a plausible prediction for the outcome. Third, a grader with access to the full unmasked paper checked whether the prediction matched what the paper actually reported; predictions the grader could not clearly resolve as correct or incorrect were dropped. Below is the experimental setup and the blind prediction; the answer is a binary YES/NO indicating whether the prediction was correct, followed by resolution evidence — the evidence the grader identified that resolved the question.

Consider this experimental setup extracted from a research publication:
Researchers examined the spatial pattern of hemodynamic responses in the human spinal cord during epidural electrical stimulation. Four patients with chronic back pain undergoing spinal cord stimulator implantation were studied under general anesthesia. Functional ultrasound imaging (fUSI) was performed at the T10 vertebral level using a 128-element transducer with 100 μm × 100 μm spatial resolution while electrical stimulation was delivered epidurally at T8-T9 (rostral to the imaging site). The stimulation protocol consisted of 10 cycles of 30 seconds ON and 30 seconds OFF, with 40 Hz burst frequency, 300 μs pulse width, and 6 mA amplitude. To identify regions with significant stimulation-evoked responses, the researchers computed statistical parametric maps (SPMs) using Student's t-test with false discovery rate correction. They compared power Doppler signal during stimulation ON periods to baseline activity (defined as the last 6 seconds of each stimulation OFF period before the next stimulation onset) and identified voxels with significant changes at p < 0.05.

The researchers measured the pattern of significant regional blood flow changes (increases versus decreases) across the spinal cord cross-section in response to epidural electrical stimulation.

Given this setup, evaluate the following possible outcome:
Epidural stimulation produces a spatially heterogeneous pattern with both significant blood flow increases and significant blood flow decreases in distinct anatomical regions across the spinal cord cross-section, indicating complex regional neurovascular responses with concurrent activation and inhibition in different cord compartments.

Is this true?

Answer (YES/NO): YES